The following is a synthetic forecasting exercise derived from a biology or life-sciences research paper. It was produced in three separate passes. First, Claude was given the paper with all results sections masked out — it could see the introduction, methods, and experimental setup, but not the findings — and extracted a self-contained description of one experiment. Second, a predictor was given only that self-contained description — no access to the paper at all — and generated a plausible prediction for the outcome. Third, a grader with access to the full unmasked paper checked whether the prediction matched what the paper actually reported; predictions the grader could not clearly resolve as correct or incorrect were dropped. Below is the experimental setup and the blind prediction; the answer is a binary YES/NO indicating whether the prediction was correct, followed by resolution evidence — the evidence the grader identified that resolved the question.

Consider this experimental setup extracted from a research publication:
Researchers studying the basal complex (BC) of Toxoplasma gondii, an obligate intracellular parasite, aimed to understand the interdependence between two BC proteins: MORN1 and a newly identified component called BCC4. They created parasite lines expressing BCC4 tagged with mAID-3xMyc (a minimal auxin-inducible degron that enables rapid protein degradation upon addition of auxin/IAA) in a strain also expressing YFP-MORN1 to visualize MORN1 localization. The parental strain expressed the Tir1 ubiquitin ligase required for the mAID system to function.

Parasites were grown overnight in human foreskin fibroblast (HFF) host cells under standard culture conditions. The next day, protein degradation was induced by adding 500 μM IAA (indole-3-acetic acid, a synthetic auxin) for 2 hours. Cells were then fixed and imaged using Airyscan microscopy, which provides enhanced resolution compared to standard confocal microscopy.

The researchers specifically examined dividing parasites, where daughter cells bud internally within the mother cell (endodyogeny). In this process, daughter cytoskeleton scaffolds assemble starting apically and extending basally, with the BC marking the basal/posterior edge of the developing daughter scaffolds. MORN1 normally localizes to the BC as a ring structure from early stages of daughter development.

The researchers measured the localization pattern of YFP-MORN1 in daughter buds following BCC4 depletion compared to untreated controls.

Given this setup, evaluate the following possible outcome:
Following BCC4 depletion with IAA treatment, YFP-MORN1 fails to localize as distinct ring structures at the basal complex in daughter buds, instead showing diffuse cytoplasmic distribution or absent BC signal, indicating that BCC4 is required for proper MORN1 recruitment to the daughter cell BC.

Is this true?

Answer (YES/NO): NO